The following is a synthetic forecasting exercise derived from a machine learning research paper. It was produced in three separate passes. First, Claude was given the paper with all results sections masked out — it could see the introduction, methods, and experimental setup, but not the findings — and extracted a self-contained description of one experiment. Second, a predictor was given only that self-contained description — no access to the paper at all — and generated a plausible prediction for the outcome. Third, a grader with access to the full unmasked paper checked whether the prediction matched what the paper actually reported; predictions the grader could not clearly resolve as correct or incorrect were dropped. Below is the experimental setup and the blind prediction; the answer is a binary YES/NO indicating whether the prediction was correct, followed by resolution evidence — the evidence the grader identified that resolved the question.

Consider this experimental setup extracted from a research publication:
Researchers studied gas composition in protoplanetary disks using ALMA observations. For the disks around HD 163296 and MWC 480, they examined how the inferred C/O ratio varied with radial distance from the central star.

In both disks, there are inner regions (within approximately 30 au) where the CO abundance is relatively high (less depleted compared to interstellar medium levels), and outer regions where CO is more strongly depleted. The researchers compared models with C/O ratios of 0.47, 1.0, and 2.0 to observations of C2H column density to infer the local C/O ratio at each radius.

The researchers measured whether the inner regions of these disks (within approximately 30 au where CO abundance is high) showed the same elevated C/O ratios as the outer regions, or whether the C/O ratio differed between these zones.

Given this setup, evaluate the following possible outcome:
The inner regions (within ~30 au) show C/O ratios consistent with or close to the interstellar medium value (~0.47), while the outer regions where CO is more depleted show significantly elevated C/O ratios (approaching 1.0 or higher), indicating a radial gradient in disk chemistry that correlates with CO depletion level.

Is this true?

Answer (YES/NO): YES